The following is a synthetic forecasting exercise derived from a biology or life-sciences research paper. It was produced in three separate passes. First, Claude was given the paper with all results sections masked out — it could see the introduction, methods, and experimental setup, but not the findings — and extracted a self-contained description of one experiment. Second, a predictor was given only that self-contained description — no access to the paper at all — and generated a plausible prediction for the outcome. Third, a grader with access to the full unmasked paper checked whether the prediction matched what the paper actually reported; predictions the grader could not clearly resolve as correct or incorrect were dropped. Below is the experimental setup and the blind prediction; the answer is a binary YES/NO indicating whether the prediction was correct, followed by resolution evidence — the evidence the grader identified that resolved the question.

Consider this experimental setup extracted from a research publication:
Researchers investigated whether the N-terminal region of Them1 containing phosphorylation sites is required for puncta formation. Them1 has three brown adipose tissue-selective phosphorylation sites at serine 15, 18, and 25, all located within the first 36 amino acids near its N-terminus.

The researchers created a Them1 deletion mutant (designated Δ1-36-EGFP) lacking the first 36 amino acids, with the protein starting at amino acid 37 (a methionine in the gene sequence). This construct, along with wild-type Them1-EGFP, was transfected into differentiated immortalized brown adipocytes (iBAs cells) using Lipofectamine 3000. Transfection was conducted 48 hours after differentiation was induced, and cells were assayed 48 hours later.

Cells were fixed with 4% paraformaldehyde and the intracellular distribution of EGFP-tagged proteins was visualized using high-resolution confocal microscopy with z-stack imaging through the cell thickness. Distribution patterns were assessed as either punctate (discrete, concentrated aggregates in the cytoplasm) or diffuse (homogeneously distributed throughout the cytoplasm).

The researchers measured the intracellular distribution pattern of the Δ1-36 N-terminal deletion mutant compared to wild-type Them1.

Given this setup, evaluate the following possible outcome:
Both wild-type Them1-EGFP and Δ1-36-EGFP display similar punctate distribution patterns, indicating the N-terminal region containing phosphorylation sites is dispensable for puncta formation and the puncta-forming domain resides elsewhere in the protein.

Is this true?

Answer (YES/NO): NO